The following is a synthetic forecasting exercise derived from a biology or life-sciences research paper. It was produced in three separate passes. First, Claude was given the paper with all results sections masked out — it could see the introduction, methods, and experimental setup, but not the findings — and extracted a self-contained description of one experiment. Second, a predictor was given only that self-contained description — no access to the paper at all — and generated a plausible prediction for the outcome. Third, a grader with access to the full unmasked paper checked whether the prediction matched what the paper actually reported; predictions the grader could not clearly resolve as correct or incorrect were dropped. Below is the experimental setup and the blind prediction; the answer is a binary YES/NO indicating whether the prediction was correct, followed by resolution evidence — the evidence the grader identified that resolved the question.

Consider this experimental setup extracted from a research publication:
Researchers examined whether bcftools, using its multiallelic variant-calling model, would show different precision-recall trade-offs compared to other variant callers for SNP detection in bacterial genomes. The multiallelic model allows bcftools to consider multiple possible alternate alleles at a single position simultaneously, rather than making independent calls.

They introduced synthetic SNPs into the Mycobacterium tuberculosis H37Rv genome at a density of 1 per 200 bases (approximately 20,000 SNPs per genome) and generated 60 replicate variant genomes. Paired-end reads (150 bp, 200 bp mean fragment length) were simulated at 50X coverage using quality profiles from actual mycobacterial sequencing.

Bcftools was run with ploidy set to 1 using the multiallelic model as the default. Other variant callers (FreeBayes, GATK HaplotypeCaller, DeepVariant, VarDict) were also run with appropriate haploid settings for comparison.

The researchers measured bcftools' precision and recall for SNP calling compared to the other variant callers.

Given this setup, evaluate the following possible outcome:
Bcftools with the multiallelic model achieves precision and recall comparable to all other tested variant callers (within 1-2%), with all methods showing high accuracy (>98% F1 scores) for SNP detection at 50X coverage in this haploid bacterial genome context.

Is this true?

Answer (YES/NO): YES